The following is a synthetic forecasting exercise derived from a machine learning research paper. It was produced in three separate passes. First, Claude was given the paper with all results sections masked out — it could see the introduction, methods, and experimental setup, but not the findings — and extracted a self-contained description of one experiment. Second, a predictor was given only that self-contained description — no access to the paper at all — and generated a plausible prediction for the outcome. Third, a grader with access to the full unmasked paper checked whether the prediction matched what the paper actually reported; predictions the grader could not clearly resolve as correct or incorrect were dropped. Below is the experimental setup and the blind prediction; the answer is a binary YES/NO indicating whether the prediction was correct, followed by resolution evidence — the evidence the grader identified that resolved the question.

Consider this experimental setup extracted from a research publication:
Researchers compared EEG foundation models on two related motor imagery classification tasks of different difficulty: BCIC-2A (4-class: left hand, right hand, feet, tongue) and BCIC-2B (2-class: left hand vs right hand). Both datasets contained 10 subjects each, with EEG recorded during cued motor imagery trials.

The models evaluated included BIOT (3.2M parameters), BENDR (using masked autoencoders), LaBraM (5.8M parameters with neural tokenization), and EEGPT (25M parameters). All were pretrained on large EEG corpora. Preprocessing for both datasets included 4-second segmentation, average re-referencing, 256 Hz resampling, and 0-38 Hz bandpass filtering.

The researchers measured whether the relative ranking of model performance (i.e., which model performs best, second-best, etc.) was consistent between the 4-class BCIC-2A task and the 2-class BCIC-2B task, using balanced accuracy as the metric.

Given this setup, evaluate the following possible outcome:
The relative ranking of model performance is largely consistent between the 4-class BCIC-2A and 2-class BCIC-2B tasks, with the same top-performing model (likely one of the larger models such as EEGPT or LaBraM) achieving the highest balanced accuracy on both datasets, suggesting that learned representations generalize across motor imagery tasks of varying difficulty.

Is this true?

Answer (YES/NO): YES